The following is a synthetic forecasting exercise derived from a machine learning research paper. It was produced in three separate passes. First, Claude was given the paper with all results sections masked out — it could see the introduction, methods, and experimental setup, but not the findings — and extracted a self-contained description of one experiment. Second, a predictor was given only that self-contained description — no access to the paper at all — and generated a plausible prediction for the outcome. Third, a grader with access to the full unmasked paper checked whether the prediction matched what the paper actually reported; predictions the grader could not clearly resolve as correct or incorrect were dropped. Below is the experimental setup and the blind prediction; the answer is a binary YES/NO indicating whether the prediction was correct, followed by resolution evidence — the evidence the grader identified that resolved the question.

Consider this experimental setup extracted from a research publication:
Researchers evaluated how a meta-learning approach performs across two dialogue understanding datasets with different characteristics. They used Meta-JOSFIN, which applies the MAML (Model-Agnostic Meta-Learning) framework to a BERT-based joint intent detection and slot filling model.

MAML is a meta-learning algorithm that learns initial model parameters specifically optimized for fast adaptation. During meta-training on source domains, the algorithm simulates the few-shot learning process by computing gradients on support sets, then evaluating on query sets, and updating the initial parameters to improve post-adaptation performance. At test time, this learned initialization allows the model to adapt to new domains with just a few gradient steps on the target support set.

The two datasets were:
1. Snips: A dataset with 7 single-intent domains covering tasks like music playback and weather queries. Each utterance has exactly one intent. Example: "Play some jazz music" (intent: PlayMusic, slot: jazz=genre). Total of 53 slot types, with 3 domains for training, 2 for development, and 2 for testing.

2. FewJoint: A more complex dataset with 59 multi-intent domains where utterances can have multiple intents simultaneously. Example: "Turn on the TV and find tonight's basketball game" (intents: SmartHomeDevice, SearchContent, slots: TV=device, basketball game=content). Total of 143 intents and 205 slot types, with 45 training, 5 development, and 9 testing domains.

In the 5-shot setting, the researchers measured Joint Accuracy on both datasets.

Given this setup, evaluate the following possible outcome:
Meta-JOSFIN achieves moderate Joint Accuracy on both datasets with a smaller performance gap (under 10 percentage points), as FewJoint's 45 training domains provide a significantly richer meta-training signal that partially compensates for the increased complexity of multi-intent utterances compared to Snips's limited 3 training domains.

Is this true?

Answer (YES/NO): NO